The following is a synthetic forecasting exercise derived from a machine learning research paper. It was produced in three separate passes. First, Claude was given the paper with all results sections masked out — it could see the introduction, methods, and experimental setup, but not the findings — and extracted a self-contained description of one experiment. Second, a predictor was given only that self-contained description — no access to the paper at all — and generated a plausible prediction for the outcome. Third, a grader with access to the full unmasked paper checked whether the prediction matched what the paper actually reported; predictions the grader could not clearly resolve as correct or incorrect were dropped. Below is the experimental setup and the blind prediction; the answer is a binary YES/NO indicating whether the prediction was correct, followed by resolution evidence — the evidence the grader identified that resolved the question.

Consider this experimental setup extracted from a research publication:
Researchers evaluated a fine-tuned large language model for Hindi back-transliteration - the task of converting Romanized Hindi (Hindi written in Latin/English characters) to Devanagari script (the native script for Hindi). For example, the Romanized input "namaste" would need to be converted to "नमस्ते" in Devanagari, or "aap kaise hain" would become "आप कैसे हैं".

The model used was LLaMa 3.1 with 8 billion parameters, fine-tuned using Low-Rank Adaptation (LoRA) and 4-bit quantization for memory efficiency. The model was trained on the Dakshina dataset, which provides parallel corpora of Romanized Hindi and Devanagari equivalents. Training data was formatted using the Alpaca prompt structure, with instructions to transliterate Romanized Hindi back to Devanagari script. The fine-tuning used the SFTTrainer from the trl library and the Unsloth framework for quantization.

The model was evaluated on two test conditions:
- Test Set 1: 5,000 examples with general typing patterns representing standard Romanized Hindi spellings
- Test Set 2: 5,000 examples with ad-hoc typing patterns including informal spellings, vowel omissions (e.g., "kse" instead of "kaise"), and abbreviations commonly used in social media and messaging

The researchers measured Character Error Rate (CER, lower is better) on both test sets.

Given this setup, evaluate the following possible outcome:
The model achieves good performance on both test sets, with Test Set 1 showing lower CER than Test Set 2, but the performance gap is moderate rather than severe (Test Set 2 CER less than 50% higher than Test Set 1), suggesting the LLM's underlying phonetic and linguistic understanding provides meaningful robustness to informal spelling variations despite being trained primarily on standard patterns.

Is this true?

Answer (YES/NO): NO